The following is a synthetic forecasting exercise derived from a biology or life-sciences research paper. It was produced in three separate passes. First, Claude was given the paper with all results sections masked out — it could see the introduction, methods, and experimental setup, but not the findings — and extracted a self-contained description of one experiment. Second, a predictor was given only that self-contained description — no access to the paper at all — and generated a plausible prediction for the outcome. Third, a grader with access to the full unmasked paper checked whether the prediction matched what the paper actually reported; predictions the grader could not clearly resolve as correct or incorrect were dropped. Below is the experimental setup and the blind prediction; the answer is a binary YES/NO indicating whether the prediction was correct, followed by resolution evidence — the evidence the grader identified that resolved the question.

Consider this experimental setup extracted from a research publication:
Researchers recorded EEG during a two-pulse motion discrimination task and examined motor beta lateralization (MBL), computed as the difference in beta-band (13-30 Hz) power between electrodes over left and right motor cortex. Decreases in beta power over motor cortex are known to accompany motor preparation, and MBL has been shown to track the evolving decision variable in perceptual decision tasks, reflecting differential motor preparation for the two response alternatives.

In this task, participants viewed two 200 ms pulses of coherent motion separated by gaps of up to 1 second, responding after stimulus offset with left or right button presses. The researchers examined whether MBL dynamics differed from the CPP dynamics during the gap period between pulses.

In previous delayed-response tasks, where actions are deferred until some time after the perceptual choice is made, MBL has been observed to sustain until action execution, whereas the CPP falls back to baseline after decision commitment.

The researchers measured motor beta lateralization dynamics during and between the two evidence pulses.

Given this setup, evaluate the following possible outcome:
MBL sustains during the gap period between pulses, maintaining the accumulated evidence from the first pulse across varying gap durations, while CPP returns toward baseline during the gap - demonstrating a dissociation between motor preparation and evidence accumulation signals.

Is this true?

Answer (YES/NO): YES